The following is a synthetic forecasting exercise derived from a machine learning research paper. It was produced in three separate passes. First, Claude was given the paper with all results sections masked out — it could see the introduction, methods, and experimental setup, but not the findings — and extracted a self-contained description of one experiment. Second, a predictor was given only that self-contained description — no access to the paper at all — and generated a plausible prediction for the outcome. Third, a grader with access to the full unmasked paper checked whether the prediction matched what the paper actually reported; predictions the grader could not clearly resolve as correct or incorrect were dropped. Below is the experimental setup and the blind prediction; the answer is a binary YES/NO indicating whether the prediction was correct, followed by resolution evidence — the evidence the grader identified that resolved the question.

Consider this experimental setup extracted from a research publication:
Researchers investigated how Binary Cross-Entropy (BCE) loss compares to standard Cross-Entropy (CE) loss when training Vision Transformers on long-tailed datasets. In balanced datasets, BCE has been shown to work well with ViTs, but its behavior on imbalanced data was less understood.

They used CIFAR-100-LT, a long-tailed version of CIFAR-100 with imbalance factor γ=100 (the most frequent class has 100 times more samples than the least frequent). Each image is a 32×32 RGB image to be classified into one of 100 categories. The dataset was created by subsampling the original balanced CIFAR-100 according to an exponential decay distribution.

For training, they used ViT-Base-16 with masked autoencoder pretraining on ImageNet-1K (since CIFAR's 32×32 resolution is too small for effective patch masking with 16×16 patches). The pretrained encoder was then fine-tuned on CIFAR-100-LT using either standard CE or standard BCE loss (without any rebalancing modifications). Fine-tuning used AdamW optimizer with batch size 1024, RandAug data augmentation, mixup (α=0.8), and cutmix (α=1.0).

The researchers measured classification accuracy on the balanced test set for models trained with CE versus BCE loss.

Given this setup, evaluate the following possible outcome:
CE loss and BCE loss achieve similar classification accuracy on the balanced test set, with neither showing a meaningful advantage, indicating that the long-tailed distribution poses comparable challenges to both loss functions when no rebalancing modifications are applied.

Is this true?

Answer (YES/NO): NO